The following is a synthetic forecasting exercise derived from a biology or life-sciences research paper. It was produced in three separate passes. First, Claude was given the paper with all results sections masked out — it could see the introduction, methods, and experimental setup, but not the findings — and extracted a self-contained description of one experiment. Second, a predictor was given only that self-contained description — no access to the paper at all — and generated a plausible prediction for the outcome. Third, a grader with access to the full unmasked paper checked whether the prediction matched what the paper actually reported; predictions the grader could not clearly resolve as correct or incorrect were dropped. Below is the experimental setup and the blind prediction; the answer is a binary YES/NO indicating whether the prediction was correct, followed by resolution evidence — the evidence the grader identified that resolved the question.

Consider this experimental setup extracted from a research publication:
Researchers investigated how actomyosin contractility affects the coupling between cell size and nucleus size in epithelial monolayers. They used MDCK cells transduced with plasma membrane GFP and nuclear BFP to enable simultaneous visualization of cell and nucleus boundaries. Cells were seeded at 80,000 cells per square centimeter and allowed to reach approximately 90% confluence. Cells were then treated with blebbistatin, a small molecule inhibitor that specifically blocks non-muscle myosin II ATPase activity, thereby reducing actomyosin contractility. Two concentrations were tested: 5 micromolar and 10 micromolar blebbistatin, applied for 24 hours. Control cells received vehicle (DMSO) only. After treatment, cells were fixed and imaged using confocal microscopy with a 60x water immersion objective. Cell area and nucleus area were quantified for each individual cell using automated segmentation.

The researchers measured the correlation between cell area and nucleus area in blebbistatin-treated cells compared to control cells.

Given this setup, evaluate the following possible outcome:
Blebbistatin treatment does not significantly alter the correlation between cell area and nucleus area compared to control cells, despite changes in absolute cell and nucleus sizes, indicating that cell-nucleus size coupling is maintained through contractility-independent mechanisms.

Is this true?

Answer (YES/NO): NO